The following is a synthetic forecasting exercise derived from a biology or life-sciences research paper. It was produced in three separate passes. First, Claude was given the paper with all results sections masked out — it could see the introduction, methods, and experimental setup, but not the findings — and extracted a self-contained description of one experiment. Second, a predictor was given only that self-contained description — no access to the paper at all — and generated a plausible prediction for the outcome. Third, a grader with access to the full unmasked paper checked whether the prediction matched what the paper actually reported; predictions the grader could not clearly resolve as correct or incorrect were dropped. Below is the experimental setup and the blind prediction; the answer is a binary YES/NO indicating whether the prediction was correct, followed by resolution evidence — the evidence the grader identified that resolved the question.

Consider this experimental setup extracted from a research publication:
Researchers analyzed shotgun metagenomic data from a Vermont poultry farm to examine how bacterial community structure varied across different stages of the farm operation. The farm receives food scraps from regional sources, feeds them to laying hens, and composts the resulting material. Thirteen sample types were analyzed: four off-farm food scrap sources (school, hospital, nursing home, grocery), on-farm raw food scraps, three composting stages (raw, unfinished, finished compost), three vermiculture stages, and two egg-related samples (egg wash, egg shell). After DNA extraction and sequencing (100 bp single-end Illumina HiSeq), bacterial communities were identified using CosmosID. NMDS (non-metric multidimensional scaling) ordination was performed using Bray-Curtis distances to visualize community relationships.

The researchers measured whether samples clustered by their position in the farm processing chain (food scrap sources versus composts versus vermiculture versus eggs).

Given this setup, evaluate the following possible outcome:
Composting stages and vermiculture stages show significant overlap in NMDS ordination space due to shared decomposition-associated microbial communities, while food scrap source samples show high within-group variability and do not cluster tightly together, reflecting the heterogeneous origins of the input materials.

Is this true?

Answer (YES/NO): NO